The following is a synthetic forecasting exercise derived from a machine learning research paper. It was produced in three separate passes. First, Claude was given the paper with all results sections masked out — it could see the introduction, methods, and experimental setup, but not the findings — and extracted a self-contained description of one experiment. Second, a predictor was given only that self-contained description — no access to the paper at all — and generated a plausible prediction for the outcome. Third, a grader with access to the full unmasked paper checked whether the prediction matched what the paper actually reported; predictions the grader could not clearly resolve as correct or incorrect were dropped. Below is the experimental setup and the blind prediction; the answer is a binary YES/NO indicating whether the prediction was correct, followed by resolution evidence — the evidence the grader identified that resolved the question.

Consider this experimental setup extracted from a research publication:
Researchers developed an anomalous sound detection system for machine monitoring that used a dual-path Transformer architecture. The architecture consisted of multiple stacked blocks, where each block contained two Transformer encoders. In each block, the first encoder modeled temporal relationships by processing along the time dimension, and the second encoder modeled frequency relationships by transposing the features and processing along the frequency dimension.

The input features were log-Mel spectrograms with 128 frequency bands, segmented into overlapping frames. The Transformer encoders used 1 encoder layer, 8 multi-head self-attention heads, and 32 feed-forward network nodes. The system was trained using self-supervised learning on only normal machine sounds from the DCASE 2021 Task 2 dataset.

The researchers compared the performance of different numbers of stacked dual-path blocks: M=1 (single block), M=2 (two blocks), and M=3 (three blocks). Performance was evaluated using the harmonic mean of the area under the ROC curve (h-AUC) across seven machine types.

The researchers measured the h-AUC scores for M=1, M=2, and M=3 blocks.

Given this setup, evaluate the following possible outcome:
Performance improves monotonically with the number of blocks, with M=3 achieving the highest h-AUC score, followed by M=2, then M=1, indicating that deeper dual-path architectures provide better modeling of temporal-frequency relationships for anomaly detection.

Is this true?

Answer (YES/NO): YES